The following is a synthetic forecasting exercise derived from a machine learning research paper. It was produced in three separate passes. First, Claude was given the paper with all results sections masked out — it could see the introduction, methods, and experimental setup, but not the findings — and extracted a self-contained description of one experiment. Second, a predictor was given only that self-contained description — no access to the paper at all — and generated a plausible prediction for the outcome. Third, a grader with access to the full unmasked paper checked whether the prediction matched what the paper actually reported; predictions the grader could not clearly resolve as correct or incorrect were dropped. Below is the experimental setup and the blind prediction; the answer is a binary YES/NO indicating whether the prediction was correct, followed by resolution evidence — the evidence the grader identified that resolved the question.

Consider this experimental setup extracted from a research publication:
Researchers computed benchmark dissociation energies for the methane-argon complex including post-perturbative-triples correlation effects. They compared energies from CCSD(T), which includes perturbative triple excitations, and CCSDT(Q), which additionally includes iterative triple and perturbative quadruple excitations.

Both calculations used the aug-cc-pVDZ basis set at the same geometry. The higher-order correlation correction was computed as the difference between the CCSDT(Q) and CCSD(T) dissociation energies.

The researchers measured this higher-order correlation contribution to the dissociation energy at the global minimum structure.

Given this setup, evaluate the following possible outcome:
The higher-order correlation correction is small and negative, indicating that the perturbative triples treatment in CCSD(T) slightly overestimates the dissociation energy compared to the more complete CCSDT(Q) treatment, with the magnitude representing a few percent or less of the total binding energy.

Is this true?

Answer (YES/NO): NO